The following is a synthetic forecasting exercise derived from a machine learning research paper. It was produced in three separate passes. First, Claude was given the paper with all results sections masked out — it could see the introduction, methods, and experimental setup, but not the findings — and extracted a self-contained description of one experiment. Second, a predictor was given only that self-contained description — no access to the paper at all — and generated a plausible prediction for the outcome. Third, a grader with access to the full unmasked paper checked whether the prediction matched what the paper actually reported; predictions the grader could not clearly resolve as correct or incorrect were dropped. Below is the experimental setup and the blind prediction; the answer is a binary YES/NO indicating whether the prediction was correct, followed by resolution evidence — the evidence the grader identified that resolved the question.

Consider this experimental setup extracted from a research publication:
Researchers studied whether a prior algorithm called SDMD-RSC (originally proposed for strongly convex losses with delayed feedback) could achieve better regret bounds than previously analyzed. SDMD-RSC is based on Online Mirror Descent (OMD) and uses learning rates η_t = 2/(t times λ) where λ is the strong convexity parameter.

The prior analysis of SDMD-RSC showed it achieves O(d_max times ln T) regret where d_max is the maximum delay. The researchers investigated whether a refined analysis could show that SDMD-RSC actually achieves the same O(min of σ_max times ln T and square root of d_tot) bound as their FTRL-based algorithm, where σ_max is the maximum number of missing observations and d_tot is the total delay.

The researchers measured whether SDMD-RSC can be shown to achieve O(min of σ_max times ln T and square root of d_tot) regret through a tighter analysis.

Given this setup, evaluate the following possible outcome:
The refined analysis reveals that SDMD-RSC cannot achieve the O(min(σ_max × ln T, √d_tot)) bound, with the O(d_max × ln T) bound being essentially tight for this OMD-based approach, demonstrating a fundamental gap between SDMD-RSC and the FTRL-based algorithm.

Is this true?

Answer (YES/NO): NO